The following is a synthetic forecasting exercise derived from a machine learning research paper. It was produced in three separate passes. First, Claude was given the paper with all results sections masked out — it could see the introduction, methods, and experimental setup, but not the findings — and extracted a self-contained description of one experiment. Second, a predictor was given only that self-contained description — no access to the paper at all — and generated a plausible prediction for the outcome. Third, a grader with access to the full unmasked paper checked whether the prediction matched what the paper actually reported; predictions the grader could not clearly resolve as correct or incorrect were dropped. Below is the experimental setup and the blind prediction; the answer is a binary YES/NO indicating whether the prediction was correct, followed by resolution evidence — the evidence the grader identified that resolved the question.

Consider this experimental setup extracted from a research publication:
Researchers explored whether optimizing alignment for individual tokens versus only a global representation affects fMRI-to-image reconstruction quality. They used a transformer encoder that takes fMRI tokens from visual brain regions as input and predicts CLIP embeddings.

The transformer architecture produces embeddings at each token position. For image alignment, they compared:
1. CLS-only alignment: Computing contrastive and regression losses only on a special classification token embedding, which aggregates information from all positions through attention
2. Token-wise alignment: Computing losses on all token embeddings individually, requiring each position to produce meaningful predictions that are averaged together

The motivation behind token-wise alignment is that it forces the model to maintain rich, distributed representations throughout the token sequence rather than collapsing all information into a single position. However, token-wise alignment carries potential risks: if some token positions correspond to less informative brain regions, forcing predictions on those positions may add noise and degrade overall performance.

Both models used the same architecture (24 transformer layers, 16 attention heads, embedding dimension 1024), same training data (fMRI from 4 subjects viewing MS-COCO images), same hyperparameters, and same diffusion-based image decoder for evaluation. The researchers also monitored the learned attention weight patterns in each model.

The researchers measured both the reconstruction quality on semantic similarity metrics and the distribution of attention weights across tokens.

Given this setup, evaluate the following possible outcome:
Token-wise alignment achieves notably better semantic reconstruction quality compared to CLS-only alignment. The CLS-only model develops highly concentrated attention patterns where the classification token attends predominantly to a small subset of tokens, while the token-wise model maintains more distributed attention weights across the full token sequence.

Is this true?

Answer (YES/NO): NO